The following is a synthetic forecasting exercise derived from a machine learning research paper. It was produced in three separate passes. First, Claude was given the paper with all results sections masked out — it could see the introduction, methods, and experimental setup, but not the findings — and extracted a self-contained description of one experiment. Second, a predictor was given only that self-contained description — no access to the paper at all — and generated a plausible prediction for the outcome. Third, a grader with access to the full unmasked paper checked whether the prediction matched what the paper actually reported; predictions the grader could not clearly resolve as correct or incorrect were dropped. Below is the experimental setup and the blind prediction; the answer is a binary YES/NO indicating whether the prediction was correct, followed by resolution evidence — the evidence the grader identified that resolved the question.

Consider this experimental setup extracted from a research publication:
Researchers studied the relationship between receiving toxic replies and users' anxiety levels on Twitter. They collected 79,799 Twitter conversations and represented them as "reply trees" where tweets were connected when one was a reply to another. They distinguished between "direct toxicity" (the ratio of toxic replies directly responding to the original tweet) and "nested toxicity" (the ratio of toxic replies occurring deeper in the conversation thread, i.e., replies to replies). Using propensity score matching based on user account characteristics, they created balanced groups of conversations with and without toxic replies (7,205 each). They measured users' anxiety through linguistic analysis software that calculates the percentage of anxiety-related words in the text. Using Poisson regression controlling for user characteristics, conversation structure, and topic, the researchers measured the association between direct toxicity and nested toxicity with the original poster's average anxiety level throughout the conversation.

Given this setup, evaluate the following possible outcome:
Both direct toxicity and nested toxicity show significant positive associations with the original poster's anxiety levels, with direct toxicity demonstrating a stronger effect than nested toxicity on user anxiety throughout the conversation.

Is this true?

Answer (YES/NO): NO